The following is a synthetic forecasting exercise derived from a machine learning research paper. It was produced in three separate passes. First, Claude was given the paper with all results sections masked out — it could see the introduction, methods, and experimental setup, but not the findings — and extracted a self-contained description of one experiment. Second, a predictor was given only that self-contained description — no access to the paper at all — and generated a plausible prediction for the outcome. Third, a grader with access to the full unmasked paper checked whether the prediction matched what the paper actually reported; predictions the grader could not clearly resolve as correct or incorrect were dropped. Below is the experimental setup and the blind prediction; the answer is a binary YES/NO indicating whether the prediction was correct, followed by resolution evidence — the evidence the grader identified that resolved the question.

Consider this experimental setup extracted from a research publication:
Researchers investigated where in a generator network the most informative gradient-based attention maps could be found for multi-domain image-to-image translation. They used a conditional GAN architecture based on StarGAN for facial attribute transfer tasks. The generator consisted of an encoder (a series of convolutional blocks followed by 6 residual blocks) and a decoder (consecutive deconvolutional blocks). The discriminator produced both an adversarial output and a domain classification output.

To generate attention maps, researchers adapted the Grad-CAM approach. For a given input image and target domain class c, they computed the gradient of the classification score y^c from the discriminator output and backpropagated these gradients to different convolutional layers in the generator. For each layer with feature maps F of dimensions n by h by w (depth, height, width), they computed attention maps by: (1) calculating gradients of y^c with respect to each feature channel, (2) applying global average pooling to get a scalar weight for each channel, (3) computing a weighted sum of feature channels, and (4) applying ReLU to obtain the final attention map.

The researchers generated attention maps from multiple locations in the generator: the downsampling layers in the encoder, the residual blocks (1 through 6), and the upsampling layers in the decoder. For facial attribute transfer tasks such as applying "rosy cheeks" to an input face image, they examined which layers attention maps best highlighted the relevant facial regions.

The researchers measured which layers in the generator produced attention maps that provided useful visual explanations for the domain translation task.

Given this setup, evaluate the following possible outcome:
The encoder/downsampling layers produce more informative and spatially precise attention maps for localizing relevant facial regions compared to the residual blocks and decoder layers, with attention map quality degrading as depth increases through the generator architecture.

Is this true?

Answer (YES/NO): NO